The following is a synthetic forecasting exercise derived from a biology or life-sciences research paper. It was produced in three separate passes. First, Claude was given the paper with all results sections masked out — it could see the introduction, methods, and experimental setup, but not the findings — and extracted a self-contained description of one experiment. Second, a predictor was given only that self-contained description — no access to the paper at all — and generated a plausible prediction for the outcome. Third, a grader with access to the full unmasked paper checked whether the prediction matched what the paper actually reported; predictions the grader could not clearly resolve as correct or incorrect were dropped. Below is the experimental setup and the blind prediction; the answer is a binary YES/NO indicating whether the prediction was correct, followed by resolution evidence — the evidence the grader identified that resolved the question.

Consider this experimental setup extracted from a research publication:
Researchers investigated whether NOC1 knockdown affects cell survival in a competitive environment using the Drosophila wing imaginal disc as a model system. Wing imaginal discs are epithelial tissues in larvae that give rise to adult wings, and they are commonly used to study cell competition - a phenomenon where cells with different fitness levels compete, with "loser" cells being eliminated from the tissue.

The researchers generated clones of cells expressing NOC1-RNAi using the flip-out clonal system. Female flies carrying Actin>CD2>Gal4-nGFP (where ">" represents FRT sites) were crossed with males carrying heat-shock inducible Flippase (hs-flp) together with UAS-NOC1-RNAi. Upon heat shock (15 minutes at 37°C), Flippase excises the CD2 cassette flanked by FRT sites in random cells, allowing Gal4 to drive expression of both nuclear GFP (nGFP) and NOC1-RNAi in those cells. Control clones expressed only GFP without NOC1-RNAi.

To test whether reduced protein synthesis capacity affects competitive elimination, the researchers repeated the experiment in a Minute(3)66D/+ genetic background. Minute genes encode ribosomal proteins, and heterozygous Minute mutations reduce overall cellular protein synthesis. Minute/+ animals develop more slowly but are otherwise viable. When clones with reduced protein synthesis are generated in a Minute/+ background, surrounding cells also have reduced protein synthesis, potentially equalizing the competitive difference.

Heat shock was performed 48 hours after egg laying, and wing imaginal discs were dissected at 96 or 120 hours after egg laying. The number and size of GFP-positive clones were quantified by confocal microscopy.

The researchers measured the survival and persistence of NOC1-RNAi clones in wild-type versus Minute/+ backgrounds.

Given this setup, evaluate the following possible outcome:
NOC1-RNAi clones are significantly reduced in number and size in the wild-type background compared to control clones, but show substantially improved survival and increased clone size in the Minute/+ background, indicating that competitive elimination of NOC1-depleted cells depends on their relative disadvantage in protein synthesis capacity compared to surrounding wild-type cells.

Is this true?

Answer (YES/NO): YES